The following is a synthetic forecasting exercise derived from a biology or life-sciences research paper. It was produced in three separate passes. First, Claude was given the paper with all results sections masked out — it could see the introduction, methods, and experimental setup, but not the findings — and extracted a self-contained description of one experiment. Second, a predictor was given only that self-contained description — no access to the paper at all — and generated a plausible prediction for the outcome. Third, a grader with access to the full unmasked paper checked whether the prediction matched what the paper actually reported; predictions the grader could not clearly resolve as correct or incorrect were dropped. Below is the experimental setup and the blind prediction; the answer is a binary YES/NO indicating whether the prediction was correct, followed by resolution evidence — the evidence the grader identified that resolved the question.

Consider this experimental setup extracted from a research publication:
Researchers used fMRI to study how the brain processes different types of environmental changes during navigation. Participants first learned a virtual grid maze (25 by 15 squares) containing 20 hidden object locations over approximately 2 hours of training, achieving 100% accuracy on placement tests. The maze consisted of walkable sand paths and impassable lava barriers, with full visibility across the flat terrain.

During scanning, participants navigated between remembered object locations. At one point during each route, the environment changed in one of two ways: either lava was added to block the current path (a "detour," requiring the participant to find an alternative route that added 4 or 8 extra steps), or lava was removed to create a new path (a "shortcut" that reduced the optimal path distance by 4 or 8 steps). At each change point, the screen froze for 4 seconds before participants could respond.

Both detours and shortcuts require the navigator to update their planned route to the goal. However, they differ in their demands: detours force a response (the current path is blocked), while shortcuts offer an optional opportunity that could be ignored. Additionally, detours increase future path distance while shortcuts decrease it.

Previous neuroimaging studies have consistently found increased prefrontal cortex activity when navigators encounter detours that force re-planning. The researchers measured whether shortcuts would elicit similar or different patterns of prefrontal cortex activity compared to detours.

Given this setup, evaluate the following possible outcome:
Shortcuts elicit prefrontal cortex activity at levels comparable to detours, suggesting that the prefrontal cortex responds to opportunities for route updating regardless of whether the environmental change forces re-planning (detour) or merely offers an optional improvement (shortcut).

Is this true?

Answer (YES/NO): NO